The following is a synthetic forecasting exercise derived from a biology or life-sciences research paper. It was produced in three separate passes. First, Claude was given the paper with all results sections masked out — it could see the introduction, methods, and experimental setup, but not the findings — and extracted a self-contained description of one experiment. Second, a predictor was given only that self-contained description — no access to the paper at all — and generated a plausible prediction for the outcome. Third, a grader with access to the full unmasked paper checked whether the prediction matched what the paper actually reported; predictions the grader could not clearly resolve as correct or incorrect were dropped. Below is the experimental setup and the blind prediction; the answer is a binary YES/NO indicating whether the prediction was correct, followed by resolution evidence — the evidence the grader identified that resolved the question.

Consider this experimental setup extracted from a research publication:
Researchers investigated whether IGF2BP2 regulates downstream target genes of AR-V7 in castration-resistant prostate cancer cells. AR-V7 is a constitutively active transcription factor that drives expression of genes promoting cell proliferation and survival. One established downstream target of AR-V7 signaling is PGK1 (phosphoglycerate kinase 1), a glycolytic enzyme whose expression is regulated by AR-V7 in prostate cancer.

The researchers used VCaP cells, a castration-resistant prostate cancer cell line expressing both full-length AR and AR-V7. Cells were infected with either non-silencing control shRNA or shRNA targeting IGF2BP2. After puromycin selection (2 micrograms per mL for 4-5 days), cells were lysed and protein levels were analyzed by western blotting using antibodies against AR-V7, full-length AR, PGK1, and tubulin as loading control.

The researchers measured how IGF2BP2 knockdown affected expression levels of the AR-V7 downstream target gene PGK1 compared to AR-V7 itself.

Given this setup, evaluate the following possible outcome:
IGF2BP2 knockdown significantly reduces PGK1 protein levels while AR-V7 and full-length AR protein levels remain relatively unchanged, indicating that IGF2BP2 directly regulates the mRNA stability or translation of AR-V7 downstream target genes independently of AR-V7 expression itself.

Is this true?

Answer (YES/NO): NO